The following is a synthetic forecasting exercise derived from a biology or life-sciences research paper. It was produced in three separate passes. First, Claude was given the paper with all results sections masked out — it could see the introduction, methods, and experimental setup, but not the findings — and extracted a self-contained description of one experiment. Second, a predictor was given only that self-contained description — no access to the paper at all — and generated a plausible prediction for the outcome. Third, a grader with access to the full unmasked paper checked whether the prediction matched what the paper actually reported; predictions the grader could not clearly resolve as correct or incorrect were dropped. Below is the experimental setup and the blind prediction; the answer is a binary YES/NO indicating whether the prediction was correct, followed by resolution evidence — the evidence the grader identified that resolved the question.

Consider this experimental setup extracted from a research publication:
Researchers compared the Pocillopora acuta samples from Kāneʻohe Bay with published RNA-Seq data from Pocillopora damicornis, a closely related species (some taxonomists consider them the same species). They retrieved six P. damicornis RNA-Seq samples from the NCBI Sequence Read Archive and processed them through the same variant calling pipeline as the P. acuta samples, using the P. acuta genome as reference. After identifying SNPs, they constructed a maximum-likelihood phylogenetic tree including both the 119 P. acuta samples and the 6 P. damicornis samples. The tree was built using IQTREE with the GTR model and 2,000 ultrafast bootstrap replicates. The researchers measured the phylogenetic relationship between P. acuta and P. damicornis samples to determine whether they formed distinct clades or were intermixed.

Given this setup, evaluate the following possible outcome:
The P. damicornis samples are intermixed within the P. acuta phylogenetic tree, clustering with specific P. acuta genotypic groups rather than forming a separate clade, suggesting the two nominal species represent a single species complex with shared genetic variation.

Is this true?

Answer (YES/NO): NO